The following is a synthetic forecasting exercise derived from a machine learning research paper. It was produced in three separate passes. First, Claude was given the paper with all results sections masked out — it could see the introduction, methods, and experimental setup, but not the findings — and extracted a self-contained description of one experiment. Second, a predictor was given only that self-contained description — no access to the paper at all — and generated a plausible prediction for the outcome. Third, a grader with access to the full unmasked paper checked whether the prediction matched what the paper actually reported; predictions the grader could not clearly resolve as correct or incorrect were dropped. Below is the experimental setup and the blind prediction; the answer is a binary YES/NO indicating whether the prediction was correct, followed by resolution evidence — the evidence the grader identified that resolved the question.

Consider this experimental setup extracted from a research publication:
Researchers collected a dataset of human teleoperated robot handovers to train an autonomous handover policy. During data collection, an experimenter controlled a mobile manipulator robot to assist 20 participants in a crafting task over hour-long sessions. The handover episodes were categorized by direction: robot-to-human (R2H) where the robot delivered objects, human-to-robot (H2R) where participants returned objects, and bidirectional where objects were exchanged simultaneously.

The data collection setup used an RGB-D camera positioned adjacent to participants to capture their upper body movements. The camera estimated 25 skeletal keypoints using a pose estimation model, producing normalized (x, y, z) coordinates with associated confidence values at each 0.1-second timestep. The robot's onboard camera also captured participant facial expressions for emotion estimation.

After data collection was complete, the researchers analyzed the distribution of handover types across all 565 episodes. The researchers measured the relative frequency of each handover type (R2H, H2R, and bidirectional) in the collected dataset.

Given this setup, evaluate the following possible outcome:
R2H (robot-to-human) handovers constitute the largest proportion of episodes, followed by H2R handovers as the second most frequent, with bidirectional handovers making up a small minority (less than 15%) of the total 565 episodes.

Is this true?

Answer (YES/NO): YES